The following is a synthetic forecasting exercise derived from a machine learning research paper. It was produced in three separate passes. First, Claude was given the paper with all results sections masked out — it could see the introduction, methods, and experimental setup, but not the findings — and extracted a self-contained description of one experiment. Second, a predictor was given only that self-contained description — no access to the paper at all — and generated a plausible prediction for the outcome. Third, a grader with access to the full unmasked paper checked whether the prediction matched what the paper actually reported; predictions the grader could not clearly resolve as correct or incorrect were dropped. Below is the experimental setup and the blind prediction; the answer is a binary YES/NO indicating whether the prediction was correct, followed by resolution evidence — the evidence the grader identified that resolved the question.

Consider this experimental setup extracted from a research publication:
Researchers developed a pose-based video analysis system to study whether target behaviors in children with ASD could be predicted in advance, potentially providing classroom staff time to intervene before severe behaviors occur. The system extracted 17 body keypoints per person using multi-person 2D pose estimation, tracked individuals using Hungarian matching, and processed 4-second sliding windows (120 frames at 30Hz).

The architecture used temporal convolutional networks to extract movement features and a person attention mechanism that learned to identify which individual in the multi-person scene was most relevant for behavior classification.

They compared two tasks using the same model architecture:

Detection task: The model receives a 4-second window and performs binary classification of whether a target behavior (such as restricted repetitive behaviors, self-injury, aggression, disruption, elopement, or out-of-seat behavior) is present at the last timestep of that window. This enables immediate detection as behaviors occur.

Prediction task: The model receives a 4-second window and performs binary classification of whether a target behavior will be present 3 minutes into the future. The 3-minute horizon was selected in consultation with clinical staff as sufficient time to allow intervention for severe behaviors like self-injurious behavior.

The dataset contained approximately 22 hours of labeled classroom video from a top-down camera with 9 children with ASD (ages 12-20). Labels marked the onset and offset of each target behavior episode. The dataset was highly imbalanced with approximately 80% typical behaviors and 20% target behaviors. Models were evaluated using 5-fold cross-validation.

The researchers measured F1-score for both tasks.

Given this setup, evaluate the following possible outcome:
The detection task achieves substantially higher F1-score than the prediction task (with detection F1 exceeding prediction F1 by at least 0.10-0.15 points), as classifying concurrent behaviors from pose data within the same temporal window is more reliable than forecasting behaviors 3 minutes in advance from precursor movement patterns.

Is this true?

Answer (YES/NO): YES